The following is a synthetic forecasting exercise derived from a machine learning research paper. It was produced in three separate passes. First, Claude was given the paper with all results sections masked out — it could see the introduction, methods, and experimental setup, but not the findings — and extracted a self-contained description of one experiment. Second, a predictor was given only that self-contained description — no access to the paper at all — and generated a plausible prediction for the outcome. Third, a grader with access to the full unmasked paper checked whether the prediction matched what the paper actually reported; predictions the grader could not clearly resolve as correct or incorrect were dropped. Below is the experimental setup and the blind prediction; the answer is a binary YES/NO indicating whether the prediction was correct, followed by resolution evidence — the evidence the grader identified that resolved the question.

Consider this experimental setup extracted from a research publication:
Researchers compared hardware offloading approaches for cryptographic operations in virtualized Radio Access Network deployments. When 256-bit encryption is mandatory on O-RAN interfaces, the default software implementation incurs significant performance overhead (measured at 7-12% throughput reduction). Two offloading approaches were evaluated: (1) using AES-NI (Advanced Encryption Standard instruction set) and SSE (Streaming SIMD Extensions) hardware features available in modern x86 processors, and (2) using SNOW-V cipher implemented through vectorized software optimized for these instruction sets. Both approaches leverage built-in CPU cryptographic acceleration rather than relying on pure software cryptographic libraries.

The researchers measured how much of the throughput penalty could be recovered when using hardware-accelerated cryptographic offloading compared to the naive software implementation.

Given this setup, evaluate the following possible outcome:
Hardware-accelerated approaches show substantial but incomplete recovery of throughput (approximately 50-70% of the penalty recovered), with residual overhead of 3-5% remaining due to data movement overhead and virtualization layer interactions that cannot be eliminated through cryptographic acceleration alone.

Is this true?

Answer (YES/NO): NO